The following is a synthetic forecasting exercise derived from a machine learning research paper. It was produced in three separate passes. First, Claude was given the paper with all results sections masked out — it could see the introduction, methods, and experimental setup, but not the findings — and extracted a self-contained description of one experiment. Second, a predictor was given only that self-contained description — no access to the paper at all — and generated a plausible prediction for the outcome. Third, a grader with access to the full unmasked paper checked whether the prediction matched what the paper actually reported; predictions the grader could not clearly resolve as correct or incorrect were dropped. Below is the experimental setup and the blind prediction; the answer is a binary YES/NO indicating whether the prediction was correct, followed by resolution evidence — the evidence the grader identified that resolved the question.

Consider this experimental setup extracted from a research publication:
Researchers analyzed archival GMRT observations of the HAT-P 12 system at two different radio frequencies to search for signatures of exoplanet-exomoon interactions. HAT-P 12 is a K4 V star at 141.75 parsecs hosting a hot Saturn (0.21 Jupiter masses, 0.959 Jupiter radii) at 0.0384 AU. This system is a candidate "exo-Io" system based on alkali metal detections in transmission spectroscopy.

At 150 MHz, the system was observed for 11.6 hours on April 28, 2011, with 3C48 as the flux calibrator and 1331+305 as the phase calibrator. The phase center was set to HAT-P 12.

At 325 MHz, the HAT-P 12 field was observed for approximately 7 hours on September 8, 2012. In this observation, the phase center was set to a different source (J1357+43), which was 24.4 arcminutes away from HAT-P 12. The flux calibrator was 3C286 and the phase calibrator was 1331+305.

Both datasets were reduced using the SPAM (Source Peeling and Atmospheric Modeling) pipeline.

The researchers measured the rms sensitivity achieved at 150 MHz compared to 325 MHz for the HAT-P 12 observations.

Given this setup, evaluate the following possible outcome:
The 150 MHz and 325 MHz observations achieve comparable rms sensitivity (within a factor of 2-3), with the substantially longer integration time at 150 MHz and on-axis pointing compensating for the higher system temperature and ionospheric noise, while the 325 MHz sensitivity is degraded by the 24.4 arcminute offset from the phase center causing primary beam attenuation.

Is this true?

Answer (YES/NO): NO